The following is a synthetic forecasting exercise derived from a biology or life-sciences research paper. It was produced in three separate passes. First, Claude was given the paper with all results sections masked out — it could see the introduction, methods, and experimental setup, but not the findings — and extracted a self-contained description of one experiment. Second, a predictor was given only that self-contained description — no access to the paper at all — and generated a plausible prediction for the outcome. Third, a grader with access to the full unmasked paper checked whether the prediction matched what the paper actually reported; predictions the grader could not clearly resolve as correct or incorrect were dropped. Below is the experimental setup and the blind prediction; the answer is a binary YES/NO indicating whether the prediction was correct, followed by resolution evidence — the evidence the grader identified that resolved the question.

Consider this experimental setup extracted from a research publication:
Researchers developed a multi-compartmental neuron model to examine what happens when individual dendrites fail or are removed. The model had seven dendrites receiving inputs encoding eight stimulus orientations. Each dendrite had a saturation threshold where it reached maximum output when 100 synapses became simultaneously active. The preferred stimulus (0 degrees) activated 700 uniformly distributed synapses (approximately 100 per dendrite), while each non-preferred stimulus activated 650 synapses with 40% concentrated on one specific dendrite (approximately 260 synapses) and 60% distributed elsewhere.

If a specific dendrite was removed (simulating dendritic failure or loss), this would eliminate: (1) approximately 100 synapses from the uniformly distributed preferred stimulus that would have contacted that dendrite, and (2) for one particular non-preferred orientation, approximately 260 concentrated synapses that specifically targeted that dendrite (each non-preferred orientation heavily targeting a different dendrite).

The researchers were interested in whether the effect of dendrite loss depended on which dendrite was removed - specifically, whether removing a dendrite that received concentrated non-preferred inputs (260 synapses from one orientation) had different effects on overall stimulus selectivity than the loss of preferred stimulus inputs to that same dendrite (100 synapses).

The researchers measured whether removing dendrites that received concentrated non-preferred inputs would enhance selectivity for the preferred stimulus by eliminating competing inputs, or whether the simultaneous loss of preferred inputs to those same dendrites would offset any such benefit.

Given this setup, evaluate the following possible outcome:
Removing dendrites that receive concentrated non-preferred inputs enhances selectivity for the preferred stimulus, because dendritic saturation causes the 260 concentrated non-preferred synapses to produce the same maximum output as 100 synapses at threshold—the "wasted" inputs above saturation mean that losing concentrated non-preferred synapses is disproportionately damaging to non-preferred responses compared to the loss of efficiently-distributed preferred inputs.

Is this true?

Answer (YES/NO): NO